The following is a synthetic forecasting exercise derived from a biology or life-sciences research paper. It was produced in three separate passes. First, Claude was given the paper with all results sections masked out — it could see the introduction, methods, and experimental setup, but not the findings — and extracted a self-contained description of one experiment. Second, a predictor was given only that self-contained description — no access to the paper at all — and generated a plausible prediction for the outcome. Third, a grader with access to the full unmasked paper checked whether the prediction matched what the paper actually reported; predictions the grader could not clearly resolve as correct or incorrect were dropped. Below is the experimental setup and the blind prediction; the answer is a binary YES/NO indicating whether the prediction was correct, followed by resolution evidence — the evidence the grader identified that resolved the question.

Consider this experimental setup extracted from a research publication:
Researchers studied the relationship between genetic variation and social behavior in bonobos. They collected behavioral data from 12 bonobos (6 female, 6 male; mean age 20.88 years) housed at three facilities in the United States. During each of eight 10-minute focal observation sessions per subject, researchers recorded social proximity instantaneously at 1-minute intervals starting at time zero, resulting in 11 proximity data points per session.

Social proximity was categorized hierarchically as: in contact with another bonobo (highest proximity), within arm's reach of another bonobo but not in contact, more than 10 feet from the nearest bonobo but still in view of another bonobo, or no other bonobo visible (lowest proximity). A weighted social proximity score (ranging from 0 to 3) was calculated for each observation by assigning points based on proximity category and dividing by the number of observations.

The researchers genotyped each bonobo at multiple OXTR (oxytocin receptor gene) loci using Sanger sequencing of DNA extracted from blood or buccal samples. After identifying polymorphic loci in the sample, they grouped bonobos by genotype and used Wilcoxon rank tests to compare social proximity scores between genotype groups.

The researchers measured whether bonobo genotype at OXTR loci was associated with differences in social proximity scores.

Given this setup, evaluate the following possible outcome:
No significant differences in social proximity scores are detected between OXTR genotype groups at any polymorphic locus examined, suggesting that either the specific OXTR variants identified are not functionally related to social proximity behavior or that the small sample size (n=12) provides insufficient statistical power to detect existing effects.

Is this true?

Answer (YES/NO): NO